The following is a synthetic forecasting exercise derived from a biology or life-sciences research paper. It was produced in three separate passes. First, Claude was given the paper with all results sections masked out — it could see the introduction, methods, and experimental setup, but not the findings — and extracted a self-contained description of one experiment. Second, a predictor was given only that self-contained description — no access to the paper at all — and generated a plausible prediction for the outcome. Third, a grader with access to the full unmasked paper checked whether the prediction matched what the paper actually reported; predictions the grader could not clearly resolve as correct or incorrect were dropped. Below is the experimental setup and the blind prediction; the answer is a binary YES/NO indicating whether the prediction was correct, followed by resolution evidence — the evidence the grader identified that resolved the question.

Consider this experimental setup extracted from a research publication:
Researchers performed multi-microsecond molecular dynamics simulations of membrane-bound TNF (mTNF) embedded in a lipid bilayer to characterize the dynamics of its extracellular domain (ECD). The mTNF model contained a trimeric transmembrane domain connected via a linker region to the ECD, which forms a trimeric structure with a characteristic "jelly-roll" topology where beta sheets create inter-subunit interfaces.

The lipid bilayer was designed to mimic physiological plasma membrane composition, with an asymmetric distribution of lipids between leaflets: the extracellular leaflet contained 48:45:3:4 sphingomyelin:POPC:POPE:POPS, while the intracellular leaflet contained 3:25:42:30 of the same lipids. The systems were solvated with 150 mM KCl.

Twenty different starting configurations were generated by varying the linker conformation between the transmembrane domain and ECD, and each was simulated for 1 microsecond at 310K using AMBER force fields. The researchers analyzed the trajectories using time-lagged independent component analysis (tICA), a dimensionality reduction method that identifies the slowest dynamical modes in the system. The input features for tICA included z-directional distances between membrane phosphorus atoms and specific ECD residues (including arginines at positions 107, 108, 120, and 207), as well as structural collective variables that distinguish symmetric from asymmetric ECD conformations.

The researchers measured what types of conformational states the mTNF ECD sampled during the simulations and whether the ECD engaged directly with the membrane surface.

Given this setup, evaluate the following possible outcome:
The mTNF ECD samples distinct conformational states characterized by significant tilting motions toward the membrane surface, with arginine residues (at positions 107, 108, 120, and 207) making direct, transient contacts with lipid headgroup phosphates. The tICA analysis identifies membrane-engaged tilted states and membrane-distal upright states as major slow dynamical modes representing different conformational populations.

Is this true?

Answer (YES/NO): NO